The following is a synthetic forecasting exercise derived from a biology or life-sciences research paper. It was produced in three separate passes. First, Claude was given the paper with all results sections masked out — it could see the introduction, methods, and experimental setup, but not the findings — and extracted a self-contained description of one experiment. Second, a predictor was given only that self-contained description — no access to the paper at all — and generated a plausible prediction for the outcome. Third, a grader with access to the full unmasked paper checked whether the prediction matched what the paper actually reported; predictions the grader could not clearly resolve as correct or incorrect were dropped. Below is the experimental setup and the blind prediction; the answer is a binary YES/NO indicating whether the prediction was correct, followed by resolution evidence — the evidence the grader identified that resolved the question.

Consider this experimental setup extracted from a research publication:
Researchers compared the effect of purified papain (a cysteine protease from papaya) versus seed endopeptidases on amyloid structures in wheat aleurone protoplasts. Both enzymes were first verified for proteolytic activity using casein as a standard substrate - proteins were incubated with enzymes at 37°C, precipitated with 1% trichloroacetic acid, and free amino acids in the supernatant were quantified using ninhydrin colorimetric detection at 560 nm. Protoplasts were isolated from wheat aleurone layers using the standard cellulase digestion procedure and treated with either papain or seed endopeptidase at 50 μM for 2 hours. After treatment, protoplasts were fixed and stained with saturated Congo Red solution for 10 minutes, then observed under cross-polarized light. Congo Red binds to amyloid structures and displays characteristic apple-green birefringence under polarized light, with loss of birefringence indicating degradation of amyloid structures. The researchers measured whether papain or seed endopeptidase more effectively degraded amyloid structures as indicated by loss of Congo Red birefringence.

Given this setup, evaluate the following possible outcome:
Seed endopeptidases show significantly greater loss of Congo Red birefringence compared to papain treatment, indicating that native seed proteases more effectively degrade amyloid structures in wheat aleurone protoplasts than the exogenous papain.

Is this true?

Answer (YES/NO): NO